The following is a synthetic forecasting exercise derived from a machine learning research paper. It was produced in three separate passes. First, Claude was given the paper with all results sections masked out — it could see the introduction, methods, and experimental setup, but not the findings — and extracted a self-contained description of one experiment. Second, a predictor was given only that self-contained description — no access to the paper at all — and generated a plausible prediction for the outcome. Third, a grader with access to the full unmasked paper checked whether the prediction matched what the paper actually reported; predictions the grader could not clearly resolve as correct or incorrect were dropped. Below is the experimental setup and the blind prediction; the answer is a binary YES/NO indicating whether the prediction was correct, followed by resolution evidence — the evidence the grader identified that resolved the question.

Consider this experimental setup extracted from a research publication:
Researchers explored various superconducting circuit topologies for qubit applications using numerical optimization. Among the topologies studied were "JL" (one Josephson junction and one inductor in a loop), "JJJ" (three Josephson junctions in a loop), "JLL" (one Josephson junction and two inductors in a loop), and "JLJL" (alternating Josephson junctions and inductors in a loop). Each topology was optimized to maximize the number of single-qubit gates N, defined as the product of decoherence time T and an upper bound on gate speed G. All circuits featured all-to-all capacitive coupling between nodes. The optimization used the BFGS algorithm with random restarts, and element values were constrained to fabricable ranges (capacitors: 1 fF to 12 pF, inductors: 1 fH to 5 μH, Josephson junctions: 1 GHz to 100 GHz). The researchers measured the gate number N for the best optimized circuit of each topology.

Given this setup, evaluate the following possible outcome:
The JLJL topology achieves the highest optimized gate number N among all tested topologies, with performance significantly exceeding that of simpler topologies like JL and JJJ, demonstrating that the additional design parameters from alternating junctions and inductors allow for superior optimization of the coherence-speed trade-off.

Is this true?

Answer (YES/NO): NO